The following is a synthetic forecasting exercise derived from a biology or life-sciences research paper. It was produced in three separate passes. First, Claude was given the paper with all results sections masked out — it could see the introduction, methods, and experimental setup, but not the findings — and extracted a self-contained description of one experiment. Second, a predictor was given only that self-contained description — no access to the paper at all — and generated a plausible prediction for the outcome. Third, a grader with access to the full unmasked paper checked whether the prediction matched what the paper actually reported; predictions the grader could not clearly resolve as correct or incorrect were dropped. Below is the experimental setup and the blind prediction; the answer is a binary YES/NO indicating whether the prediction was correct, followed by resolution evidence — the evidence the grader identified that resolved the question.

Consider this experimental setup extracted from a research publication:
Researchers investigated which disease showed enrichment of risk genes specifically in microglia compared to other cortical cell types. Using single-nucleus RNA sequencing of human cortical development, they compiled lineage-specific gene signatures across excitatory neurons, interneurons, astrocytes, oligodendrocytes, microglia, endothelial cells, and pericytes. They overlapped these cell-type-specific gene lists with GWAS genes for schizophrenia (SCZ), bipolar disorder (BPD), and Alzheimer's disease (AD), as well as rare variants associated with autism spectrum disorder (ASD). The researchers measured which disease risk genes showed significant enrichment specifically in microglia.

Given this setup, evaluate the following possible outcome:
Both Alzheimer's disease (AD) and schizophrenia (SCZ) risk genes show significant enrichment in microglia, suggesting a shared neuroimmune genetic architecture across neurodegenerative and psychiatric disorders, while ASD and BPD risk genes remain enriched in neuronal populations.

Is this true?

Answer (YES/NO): NO